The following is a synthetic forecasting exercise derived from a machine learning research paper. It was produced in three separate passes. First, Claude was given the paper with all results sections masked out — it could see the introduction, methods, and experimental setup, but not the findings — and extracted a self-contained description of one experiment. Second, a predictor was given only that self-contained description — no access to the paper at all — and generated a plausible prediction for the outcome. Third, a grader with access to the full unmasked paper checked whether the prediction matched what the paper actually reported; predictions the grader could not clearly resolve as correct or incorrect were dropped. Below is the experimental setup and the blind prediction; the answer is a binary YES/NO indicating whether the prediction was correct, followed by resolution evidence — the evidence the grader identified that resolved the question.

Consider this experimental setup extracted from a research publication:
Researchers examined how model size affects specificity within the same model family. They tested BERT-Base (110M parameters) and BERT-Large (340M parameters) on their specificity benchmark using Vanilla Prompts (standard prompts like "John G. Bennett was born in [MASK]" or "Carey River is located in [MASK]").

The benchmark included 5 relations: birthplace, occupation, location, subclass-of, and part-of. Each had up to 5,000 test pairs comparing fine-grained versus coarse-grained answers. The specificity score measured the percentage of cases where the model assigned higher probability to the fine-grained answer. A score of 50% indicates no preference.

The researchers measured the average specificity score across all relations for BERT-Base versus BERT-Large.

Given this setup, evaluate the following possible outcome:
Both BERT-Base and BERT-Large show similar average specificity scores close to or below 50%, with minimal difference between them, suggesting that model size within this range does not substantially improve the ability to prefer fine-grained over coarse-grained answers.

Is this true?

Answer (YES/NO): NO